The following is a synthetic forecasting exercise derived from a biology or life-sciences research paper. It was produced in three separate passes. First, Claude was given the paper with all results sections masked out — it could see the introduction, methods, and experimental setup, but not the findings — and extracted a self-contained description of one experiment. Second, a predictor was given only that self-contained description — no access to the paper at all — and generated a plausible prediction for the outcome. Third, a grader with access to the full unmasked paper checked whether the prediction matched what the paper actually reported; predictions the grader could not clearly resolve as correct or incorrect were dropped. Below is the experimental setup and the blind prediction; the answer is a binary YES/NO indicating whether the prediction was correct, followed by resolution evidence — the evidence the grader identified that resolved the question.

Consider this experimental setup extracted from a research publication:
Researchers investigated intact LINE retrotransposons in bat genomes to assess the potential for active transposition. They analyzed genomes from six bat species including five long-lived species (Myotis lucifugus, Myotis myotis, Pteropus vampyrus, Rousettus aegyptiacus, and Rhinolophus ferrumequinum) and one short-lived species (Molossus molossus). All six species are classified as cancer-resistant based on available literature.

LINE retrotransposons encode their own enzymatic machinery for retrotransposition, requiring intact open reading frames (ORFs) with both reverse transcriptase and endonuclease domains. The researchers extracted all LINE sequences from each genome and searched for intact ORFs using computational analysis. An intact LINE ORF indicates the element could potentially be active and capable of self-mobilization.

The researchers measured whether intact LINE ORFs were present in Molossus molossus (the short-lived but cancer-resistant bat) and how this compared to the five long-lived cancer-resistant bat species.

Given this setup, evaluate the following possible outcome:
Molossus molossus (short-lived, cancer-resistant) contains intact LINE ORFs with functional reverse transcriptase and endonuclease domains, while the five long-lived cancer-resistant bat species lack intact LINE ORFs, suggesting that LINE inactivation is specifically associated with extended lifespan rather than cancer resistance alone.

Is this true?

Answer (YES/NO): NO